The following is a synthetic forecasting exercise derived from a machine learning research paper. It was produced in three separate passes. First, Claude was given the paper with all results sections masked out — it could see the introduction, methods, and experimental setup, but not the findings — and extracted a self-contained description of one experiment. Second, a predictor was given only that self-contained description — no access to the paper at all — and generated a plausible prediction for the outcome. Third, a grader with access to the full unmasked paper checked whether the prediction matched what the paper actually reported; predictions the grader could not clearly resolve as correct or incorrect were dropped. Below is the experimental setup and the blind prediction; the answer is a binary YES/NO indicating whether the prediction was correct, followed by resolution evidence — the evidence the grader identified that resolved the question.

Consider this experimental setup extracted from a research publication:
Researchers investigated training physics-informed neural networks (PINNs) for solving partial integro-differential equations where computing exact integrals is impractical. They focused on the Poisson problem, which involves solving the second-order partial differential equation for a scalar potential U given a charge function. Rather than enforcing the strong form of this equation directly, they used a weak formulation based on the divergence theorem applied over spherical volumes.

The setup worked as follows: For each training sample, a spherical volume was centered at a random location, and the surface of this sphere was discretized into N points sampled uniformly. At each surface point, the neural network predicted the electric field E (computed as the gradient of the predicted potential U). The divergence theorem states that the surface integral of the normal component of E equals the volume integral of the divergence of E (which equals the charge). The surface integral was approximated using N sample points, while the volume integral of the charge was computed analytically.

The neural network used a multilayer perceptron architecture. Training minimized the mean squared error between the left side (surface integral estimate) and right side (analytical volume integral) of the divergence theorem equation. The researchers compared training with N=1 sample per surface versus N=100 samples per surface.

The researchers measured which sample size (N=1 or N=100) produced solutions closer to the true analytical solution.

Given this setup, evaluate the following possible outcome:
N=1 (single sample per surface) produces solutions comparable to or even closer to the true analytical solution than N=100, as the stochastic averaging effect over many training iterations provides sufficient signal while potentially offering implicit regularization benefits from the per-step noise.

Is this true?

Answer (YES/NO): NO